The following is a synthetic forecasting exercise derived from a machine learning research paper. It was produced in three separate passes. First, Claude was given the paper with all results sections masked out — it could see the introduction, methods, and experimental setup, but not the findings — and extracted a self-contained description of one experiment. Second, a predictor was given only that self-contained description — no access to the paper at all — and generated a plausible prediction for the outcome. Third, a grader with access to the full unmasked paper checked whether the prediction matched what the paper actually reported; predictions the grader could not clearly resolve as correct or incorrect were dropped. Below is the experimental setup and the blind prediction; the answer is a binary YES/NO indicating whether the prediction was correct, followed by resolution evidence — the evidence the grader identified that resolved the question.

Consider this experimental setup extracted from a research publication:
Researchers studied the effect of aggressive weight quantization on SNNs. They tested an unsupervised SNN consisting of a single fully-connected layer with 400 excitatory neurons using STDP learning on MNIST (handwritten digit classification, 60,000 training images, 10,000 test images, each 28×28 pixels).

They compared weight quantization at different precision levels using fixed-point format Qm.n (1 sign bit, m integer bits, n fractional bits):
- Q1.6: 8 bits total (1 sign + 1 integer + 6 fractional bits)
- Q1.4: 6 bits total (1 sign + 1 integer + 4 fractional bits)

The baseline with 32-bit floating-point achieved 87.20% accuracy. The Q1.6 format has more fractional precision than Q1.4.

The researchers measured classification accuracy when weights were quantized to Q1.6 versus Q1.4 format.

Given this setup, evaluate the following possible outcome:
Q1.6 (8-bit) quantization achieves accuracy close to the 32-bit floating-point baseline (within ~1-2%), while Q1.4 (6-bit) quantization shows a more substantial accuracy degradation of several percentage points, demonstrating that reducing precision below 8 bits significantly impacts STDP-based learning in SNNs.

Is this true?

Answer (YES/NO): YES